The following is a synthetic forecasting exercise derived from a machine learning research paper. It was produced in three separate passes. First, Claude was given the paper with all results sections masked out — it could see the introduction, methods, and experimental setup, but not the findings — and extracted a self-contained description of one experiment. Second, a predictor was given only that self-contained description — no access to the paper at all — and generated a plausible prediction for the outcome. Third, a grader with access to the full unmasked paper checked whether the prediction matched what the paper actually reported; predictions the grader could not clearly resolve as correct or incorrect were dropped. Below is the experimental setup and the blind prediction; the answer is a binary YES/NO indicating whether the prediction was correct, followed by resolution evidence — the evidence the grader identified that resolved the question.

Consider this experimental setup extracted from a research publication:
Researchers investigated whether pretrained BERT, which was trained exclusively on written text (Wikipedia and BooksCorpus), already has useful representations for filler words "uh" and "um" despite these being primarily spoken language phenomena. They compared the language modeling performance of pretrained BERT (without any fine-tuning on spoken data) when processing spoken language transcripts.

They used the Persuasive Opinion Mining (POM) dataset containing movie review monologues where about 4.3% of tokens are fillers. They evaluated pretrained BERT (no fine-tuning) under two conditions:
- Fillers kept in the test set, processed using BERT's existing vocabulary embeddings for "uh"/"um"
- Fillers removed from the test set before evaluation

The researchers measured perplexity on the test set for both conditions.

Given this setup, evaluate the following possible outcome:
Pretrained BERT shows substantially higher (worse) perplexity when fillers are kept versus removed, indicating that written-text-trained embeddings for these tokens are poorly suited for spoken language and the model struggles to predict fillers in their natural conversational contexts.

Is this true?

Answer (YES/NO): NO